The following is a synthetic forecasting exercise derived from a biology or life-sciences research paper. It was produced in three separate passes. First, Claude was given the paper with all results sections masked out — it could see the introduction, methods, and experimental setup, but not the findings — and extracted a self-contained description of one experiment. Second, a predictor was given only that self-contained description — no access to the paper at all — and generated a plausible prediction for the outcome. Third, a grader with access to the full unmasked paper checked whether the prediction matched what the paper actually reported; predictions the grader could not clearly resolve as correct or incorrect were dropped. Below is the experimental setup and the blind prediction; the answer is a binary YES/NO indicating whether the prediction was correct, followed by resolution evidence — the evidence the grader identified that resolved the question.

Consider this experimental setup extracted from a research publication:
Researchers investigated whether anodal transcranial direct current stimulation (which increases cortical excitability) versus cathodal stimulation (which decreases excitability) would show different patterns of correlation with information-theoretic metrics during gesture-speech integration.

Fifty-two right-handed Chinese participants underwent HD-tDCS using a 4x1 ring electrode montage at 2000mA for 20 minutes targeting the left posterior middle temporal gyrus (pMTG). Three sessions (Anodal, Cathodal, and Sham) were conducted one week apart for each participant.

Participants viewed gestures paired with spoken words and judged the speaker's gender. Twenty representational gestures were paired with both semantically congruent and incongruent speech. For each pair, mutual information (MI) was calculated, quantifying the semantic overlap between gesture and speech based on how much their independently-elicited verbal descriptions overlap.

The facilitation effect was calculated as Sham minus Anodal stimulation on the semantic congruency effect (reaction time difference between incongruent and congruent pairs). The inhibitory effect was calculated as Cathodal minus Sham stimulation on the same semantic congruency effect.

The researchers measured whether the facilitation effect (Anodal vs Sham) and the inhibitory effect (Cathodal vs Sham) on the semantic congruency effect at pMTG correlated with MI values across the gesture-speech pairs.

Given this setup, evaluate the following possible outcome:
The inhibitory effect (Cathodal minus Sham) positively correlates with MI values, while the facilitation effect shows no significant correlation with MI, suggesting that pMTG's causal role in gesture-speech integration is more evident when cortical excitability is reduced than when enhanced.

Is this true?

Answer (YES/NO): NO